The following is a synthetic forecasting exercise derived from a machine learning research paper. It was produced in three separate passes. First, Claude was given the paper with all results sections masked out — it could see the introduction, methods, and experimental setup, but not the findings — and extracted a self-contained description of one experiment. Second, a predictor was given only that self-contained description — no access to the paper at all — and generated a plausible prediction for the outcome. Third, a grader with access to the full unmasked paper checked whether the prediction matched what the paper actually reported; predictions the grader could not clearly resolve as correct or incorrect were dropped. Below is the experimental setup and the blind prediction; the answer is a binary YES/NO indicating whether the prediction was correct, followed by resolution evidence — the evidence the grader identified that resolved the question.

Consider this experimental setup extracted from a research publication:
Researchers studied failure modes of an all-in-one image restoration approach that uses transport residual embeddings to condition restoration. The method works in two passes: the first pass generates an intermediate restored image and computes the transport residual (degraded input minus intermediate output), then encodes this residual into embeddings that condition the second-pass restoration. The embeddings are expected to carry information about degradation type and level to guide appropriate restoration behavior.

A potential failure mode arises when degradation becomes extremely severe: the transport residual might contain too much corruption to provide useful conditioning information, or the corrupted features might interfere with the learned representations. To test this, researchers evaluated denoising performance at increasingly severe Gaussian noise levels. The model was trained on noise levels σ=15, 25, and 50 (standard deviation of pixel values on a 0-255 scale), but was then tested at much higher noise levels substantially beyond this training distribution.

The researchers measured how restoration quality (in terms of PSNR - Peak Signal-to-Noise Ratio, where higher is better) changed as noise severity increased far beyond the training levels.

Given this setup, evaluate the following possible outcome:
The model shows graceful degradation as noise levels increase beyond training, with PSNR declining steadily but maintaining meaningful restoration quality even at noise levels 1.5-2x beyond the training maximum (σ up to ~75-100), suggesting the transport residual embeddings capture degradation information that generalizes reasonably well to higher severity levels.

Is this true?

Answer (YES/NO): NO